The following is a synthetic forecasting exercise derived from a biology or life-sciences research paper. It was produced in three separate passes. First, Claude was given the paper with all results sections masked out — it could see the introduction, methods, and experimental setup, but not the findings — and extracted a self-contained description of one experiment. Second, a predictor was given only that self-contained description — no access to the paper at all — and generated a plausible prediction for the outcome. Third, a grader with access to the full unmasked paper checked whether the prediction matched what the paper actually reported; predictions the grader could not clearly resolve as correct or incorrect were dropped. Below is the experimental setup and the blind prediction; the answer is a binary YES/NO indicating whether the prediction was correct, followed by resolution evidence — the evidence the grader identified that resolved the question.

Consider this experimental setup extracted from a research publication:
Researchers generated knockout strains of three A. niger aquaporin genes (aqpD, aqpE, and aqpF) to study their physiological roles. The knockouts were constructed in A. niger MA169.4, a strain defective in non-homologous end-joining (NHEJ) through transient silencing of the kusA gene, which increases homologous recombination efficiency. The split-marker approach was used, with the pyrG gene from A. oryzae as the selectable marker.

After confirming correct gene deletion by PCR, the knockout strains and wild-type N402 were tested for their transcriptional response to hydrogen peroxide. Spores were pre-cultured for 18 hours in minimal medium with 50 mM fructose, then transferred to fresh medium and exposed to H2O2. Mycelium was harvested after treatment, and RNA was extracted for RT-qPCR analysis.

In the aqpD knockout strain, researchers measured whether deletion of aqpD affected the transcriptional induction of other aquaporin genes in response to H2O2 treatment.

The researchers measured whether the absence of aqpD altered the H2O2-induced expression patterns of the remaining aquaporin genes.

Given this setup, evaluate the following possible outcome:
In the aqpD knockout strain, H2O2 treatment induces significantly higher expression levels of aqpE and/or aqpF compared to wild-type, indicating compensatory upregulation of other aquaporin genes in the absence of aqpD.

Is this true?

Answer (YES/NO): NO